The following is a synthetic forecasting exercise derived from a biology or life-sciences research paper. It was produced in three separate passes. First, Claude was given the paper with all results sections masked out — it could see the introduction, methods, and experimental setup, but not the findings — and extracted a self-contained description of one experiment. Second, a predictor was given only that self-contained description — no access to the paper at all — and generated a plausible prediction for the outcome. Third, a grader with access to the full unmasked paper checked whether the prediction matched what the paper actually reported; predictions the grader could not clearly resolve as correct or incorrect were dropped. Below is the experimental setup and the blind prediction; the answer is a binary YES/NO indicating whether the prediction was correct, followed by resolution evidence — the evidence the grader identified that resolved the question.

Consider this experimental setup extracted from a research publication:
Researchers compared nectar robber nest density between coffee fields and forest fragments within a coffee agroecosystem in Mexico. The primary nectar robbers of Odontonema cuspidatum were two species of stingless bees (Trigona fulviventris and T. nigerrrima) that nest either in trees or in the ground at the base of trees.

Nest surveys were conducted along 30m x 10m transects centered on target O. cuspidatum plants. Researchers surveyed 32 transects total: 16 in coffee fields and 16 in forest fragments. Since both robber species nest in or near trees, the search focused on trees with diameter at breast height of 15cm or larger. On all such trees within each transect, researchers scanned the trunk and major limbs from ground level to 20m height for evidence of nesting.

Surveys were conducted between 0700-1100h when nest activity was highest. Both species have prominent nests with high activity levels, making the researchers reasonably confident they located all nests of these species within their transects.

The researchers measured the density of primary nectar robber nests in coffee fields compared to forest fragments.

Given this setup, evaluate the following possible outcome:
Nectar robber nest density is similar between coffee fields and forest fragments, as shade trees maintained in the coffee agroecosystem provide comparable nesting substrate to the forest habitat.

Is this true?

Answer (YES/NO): YES